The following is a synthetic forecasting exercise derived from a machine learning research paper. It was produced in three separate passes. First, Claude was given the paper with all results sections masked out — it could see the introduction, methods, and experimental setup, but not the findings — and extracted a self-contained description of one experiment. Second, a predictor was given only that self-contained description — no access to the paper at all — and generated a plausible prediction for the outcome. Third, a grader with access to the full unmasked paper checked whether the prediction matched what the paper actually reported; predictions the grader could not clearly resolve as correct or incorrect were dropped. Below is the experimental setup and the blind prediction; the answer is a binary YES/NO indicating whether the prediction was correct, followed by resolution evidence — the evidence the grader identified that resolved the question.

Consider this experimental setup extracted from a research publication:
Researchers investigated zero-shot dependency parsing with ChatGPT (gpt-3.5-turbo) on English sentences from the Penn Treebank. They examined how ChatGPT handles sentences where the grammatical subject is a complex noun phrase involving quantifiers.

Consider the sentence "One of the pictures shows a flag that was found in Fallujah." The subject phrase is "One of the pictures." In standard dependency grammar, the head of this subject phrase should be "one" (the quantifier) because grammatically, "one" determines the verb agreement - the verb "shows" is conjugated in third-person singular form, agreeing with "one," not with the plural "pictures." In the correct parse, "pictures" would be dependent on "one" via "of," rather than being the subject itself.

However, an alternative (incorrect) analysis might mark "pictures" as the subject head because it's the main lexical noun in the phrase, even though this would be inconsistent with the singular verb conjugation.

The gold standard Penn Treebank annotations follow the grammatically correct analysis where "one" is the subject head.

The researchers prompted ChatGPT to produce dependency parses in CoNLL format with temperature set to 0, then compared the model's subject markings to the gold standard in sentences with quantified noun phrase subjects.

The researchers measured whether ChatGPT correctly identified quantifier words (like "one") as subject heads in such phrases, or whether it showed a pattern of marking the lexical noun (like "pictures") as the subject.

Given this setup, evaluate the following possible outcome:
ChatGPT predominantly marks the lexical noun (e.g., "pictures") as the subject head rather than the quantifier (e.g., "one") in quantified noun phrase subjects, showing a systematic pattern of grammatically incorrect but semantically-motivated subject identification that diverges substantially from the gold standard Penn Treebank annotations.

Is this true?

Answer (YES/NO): YES